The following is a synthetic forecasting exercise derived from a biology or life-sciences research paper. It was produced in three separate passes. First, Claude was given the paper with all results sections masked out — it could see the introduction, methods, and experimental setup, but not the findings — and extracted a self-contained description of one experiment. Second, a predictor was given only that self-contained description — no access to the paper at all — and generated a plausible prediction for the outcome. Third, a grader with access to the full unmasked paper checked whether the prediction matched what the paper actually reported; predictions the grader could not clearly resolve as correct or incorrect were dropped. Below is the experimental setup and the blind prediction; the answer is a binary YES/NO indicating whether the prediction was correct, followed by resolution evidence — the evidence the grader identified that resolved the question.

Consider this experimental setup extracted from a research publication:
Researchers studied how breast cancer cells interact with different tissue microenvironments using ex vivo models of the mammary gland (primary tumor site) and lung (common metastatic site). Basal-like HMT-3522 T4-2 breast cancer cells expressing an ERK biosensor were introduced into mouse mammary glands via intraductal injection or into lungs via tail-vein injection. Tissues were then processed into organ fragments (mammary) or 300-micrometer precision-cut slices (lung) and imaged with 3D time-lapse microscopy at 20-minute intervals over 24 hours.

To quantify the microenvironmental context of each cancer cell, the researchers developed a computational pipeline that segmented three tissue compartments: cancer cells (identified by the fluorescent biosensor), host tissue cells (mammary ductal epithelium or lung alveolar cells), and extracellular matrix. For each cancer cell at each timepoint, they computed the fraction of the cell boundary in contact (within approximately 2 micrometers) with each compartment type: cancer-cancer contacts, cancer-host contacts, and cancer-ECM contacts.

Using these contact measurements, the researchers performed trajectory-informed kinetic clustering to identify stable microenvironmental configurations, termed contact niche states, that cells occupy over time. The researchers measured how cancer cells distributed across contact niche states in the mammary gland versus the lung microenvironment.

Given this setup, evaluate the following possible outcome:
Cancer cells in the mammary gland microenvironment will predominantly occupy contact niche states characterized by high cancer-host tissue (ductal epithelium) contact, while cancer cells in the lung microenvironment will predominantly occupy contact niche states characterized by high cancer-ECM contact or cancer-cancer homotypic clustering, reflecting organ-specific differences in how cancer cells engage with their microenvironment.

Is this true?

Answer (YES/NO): NO